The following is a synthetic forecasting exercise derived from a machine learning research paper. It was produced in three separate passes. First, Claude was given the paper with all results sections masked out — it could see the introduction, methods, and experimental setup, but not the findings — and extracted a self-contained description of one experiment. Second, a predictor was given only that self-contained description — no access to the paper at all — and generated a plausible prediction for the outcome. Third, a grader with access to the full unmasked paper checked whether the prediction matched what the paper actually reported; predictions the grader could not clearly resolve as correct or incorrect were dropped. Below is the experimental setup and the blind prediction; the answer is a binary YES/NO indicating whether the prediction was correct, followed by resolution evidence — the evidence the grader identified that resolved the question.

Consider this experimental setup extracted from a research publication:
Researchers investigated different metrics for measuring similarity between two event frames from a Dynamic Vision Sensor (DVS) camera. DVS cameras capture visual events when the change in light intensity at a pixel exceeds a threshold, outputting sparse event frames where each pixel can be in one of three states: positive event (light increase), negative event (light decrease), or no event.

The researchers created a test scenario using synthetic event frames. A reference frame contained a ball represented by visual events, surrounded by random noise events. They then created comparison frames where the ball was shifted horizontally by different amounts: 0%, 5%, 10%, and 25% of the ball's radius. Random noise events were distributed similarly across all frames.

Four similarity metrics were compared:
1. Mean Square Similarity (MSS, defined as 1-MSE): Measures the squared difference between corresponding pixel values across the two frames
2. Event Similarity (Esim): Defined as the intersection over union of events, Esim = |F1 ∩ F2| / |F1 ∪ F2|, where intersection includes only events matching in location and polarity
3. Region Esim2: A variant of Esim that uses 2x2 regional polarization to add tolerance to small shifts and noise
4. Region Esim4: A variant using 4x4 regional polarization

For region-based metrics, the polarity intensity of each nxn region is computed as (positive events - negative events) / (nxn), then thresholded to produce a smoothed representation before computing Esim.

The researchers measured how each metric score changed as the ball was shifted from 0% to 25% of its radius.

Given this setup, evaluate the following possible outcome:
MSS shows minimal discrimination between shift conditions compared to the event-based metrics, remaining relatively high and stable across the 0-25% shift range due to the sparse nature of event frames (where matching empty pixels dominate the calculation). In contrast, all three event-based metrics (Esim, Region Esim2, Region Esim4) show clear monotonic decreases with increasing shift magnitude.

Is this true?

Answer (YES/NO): YES